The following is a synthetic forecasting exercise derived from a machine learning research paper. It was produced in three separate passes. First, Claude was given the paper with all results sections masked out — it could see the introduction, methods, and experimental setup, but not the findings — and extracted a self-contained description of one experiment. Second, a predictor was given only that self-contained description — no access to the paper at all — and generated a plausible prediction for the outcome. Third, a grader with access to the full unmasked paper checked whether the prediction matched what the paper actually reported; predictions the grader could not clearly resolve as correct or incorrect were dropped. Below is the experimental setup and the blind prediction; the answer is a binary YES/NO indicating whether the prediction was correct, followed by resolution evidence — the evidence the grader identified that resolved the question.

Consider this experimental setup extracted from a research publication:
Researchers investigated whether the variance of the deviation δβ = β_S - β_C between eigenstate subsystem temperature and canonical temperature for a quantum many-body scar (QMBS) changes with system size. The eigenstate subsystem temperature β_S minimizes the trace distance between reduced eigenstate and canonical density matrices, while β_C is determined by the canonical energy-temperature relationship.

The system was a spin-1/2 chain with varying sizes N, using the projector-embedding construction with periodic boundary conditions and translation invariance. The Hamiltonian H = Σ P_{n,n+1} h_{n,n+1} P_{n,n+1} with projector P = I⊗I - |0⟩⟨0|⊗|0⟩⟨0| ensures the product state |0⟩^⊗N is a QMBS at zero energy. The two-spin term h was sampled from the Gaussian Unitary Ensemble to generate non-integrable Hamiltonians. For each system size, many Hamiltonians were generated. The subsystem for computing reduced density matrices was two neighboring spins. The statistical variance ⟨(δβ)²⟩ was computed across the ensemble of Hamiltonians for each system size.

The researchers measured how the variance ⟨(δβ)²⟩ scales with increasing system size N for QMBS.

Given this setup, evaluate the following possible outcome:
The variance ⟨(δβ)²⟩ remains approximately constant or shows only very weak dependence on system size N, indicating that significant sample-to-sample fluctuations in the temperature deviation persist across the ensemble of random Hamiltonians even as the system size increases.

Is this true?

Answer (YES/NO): YES